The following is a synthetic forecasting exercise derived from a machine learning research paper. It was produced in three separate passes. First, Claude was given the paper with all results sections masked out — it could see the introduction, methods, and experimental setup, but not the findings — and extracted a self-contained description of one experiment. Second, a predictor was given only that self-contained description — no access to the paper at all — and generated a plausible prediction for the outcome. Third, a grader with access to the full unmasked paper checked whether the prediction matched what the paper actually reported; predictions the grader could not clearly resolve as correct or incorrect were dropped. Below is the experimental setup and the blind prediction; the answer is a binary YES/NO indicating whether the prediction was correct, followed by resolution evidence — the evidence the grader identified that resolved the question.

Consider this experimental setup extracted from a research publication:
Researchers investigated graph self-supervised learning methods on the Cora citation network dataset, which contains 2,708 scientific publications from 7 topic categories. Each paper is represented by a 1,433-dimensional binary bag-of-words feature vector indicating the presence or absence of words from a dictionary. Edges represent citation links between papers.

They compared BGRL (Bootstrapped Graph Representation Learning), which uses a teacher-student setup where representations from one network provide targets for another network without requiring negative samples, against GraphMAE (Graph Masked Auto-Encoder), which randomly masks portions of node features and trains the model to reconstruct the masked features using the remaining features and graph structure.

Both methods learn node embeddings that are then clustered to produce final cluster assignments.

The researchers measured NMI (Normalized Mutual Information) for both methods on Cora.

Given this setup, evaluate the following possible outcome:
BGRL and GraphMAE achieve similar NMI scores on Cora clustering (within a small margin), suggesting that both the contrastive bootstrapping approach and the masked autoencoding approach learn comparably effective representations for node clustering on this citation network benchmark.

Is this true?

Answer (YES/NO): YES